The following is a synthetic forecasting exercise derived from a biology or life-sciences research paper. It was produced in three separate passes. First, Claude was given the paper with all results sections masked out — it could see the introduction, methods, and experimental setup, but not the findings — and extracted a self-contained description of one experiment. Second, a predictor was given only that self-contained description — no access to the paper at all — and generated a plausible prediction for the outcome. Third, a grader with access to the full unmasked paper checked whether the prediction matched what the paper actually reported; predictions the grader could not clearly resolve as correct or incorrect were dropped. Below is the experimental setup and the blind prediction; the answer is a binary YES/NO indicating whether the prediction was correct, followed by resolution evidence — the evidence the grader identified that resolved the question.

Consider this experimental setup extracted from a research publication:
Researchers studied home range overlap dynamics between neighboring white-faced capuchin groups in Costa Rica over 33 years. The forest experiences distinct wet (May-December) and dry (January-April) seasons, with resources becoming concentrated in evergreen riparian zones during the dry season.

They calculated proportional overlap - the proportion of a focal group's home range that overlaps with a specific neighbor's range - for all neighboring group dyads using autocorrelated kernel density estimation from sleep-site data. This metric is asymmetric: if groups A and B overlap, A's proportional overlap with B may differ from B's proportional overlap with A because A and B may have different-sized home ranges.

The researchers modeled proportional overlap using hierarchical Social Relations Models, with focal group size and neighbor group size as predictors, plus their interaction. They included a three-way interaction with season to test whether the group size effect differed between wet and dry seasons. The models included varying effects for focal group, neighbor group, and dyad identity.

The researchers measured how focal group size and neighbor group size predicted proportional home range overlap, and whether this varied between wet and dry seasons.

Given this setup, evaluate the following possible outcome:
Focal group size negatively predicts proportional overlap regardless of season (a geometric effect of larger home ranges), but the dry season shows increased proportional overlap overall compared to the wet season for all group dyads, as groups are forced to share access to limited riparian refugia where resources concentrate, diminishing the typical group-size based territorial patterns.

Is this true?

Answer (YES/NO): NO